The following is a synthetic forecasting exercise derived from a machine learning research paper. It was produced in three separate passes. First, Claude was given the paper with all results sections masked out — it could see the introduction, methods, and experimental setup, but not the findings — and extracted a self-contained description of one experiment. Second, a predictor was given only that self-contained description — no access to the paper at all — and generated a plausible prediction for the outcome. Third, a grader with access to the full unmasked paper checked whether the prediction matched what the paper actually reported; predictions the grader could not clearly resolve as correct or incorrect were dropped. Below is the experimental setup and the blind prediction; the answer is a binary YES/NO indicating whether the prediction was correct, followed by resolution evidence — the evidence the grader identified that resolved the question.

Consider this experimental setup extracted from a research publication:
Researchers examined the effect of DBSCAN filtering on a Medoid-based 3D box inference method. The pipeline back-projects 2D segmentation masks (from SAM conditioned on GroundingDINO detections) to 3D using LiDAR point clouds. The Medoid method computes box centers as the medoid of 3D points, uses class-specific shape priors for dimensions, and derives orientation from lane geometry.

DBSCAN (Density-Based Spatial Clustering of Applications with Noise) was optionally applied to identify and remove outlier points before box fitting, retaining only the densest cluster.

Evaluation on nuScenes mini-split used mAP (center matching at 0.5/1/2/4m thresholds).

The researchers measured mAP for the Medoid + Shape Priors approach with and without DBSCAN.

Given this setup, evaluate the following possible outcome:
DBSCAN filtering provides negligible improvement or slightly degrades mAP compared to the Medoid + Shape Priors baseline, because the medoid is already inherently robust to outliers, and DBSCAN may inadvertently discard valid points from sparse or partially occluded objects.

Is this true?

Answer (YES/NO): YES